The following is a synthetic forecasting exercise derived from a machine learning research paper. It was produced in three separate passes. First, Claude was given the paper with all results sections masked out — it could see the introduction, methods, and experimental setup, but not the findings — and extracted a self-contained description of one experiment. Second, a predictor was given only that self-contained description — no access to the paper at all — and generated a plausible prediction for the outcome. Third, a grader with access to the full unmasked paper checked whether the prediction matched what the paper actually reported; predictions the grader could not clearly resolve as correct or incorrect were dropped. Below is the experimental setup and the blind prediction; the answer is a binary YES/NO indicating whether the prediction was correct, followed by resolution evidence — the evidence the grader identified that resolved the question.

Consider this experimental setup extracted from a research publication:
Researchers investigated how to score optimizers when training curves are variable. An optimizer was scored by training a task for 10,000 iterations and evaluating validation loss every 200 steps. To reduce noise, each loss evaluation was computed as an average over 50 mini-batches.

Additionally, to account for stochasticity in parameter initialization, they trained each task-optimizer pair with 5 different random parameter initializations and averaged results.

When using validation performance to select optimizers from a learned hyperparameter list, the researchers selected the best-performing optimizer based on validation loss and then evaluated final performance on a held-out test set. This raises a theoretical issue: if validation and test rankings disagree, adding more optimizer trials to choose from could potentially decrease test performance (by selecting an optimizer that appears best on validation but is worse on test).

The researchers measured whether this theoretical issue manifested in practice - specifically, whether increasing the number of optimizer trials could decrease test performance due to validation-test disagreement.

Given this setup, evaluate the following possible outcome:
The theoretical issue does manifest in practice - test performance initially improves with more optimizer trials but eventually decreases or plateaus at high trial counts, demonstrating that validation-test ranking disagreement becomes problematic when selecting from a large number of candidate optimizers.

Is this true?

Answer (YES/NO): NO